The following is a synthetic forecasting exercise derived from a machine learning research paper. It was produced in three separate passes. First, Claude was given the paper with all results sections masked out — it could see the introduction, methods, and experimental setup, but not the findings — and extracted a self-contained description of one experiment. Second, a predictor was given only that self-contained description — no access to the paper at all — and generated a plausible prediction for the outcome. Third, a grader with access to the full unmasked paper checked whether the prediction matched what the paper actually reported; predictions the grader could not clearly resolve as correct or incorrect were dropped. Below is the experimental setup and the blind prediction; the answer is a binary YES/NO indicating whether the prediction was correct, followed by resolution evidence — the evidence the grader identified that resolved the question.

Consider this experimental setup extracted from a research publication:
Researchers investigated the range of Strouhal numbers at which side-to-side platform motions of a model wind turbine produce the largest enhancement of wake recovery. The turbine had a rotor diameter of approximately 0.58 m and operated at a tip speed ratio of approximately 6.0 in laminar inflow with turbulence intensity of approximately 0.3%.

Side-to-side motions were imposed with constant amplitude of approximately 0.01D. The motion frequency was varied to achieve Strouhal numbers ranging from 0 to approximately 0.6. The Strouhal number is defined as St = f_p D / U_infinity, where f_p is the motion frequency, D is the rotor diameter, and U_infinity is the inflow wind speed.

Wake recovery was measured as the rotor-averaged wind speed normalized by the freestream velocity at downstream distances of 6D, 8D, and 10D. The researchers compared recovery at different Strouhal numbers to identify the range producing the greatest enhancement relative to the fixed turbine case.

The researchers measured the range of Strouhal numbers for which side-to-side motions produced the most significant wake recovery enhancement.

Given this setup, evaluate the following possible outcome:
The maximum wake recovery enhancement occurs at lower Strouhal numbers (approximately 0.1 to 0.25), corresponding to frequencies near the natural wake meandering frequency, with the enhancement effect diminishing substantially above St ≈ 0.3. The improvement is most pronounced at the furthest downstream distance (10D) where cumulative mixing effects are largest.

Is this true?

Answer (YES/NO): NO